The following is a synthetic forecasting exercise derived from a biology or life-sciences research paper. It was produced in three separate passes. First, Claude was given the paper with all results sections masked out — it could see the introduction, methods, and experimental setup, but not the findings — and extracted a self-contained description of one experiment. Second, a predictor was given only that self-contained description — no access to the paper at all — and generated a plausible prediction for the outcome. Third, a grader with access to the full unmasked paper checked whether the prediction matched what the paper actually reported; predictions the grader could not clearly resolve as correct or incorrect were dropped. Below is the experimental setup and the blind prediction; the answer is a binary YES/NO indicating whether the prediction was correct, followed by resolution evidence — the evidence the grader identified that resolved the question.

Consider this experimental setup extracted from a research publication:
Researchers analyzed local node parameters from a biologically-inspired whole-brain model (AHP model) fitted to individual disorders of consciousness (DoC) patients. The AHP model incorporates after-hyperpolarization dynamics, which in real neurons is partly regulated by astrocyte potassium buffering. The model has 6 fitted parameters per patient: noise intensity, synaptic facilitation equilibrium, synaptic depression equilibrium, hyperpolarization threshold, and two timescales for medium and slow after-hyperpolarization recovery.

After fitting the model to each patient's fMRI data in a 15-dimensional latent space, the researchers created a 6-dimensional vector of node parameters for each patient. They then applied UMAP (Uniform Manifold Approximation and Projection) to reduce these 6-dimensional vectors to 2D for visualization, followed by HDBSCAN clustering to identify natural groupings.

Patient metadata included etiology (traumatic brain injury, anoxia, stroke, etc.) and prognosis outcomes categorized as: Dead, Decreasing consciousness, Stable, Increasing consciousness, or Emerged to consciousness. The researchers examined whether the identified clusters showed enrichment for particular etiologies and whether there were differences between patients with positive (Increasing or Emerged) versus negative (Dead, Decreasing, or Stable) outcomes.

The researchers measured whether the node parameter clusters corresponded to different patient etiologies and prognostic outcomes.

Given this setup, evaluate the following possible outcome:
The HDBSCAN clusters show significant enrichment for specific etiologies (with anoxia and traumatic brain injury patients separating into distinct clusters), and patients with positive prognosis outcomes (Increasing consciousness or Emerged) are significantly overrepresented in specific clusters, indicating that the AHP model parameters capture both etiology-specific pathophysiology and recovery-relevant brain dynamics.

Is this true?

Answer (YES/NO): NO